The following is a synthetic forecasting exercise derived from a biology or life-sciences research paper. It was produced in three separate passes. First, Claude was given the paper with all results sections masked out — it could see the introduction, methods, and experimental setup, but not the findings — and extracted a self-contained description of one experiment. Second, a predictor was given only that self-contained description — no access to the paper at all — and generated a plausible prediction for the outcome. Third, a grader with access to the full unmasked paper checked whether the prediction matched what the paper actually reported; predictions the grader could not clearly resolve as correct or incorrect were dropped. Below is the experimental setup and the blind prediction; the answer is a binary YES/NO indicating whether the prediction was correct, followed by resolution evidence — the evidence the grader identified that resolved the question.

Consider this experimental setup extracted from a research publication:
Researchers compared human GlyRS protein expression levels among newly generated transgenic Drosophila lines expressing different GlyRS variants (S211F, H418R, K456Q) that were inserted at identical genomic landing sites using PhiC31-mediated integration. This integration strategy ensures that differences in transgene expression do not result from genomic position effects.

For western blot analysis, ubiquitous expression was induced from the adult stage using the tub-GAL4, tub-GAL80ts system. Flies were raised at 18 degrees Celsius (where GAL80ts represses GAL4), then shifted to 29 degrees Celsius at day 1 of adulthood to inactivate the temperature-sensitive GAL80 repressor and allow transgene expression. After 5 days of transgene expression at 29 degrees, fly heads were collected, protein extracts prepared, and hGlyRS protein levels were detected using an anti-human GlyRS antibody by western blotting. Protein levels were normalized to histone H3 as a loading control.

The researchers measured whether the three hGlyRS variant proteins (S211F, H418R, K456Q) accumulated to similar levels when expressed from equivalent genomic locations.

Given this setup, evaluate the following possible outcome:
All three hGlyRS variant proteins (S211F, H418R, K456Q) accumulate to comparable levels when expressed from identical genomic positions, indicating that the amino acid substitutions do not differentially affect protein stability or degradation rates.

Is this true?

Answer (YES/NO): NO